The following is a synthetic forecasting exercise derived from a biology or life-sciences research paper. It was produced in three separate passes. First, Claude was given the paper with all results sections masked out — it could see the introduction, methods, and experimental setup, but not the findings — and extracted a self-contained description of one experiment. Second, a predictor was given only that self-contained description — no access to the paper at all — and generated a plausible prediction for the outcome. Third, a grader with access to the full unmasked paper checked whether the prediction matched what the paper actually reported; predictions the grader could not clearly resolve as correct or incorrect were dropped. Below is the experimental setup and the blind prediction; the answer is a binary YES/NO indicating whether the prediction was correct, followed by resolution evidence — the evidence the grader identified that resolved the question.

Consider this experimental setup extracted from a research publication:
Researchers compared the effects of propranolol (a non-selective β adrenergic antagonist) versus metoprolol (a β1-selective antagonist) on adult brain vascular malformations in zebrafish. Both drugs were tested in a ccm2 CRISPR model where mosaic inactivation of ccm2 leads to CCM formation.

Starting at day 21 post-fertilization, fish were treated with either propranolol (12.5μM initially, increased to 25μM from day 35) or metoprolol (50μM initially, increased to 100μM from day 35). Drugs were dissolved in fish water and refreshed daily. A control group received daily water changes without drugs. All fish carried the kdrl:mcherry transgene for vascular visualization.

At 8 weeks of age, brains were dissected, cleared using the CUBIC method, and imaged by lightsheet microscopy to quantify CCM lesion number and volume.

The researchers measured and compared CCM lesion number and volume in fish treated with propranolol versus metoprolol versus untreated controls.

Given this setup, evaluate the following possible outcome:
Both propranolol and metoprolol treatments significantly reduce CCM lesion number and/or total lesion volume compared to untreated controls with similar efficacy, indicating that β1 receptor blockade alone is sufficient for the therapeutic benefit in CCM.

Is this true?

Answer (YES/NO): YES